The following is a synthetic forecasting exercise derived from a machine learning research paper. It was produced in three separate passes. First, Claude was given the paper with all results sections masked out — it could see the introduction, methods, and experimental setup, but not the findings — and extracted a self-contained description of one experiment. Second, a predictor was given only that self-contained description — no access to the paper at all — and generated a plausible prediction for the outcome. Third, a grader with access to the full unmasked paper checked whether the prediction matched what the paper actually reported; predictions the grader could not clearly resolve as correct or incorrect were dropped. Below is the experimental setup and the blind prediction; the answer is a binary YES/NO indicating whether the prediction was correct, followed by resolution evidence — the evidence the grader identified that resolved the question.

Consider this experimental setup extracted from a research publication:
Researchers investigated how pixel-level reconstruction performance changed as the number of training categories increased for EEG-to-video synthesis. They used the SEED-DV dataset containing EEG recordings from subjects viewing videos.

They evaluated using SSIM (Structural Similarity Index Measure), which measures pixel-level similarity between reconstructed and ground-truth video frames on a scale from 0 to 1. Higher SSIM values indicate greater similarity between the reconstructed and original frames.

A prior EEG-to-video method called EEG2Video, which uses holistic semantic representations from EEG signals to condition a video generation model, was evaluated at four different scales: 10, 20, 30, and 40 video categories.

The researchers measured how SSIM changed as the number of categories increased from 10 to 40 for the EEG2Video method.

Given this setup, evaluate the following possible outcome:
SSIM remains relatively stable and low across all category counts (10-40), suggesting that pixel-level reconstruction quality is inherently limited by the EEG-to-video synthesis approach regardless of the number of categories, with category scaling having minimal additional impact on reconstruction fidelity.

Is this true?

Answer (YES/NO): NO